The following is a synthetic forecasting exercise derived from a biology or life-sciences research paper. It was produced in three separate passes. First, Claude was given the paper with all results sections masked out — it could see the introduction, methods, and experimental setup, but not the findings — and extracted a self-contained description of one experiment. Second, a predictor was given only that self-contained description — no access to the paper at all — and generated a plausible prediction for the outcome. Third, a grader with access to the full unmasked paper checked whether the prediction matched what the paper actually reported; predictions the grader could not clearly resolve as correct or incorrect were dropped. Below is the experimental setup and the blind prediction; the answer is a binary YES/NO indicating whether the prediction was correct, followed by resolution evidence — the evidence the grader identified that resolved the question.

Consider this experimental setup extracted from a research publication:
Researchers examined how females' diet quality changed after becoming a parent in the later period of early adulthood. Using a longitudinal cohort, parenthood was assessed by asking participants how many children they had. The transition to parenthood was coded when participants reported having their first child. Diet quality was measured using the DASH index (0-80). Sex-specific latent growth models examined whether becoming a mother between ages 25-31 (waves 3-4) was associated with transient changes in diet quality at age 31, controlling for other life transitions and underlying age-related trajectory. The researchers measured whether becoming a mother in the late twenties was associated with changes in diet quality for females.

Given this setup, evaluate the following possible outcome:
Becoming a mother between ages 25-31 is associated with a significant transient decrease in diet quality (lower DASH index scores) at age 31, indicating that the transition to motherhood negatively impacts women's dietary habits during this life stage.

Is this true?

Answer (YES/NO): NO